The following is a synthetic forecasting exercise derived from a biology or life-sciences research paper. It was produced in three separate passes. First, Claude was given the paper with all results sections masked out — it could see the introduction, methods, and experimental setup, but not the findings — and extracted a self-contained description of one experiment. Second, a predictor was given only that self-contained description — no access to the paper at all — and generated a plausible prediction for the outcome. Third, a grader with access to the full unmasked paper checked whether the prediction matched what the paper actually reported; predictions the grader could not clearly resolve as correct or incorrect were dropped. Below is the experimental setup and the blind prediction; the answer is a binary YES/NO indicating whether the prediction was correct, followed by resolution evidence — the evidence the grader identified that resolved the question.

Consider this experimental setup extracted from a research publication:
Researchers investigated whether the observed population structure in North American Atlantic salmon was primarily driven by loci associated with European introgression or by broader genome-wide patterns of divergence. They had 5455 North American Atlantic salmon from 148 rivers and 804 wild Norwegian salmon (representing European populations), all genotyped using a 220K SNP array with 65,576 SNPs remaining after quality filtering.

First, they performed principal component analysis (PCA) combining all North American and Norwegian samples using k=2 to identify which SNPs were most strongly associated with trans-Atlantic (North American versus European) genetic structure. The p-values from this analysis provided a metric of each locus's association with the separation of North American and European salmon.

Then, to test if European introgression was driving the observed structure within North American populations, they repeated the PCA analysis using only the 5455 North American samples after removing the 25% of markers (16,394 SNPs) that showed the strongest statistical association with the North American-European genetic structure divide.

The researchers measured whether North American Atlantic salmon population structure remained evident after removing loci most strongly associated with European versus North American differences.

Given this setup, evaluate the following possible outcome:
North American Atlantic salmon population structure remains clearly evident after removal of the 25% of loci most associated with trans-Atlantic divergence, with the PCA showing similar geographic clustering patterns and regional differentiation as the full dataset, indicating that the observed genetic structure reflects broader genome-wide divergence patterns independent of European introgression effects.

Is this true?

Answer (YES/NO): NO